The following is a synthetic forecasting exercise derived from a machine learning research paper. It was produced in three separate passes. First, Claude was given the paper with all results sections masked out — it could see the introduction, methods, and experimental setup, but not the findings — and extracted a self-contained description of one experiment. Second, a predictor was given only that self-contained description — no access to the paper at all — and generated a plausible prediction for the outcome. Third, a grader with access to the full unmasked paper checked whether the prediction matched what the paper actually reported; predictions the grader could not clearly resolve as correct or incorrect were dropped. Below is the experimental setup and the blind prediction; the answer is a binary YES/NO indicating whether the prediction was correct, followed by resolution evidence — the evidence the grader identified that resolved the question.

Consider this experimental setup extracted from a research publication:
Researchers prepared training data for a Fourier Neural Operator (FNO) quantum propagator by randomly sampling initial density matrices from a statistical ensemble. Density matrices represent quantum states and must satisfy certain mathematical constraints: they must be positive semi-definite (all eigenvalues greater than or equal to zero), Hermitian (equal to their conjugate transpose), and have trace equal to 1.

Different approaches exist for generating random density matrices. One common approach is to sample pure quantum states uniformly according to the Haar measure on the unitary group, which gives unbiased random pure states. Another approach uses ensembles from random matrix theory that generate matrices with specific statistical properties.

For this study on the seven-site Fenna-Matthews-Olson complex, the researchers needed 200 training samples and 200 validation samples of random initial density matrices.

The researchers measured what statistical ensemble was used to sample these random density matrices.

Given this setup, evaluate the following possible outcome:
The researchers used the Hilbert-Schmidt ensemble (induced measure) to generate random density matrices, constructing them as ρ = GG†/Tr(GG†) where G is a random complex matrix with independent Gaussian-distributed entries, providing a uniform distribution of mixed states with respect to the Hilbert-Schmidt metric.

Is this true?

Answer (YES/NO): NO